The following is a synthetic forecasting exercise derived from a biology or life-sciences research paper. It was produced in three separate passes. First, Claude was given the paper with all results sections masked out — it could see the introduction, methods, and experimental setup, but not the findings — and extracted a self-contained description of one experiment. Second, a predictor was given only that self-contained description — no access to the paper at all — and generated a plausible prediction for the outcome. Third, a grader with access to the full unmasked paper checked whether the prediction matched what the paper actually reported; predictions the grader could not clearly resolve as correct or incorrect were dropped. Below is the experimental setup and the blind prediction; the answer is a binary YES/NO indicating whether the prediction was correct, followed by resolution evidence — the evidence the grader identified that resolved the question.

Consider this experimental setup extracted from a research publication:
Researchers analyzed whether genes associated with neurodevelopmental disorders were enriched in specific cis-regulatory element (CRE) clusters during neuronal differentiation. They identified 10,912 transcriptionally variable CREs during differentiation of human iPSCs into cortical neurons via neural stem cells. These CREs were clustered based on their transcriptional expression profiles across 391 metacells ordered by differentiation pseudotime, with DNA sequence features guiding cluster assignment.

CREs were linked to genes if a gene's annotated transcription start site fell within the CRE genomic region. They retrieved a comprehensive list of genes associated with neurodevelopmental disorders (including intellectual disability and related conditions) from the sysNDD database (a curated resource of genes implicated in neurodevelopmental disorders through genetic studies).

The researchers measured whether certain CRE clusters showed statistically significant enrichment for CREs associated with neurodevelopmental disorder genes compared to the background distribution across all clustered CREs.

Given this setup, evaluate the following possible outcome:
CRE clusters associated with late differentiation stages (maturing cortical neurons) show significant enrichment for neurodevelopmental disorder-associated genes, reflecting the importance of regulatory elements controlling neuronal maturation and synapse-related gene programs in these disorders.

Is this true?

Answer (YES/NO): YES